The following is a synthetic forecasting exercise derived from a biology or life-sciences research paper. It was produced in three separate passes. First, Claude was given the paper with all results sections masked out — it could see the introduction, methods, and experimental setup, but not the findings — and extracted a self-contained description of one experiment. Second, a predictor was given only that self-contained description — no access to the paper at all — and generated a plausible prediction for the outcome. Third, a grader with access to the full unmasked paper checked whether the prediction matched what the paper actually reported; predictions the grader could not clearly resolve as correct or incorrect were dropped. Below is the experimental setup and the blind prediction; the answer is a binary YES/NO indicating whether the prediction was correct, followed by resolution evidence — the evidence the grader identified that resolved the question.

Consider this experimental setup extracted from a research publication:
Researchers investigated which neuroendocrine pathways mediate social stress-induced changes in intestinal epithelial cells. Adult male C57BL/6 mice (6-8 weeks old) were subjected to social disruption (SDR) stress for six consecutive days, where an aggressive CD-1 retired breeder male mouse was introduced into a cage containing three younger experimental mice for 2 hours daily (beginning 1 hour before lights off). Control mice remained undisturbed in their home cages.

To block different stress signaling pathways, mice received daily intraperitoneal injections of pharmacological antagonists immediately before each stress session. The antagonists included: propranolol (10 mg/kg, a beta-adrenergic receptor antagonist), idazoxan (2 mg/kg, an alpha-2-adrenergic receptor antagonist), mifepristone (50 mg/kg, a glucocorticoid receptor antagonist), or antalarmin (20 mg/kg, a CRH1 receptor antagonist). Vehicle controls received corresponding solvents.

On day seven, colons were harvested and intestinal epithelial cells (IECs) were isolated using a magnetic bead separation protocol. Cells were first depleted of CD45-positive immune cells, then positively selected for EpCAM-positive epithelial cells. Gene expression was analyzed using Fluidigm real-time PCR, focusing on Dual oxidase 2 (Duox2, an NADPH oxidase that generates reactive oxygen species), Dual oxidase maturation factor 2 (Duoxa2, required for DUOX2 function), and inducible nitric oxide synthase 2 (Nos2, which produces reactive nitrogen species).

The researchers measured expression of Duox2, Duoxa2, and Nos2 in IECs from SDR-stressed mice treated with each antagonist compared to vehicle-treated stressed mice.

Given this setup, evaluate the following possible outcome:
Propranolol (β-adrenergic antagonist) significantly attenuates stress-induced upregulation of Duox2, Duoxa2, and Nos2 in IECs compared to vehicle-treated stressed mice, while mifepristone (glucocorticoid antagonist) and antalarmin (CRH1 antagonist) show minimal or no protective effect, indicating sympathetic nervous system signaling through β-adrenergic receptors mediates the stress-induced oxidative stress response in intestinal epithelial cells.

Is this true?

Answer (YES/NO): YES